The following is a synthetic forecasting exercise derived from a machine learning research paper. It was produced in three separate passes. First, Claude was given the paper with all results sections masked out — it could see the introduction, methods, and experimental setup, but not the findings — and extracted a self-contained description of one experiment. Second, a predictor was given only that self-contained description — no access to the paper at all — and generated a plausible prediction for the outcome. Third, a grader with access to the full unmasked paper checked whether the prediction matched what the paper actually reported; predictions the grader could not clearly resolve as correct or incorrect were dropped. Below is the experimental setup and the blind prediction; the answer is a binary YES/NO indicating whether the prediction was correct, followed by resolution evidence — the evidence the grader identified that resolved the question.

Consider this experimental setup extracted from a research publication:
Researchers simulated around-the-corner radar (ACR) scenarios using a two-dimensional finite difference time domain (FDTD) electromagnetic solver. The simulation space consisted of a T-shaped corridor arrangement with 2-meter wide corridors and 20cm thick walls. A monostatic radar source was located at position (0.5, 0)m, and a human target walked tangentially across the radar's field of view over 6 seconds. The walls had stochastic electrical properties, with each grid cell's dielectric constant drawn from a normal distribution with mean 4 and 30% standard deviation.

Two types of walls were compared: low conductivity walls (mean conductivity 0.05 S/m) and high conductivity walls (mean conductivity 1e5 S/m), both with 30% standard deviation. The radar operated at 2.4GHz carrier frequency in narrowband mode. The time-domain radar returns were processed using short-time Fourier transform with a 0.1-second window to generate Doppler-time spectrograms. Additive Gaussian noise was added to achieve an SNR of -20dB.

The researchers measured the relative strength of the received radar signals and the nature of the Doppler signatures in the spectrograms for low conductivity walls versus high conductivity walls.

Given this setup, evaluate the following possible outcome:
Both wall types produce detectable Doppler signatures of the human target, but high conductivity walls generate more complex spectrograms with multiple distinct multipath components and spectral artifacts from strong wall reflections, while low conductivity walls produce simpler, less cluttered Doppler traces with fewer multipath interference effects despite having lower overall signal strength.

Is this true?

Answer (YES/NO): NO